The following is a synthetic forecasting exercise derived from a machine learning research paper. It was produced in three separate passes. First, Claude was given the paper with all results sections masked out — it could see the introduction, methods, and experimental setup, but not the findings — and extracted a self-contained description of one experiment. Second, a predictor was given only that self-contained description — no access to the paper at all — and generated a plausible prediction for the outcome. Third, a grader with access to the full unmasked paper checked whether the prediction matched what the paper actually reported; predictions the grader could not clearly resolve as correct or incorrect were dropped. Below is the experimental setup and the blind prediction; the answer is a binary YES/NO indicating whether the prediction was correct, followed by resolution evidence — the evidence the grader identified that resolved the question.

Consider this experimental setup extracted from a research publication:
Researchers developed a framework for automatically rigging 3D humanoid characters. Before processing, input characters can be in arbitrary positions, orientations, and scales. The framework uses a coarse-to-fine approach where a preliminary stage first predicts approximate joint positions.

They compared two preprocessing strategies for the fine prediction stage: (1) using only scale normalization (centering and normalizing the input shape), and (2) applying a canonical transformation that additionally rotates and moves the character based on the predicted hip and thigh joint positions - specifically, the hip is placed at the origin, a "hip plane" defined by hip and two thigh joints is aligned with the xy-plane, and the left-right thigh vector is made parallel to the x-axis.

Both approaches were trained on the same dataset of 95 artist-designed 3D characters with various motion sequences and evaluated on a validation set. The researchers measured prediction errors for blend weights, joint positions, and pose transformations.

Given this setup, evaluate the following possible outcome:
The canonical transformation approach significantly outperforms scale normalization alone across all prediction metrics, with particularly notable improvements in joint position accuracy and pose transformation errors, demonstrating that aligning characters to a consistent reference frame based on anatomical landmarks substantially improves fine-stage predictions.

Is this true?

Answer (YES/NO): YES